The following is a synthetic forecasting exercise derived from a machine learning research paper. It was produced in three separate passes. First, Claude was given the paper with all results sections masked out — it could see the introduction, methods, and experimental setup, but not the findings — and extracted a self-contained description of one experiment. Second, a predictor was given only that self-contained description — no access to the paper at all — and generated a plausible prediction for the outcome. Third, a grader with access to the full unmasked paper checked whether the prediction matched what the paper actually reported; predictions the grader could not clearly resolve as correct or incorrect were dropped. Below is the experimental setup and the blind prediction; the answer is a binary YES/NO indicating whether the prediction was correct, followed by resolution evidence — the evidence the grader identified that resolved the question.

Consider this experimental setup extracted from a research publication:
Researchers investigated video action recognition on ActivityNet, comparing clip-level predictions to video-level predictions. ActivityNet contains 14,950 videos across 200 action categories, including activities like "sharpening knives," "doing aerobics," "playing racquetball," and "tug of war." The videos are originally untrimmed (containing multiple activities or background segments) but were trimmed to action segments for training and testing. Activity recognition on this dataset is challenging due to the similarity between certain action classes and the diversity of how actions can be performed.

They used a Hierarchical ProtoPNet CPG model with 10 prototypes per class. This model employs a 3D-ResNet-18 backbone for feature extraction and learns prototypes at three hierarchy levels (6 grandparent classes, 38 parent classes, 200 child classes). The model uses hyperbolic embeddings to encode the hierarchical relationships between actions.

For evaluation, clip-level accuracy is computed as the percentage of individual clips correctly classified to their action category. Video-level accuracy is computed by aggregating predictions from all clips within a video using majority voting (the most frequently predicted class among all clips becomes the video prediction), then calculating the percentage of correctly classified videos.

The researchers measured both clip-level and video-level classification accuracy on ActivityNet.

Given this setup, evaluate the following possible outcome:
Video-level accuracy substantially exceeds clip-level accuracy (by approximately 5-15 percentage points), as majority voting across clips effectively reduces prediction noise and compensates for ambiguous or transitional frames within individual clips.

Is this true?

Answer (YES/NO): NO